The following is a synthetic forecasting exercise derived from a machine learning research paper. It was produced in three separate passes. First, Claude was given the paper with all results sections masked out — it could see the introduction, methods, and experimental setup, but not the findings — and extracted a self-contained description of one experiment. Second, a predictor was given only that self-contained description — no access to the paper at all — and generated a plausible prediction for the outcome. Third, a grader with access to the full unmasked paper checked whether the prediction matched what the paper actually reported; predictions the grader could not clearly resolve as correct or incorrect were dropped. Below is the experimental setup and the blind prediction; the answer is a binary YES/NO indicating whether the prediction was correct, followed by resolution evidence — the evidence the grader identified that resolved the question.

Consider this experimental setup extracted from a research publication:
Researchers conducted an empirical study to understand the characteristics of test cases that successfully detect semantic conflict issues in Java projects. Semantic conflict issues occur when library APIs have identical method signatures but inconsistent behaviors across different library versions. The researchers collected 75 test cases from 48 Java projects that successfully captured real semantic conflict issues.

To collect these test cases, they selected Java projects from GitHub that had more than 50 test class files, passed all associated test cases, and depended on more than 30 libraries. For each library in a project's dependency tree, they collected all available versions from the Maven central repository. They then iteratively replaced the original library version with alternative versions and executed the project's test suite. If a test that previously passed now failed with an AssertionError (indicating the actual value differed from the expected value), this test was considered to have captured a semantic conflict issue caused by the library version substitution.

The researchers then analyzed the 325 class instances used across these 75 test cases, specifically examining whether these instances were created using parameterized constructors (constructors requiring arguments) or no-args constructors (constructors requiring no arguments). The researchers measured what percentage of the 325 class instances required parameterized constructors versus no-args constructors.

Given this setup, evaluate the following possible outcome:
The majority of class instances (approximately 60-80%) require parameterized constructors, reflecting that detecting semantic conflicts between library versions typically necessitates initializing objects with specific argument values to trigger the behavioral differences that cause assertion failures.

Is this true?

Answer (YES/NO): NO